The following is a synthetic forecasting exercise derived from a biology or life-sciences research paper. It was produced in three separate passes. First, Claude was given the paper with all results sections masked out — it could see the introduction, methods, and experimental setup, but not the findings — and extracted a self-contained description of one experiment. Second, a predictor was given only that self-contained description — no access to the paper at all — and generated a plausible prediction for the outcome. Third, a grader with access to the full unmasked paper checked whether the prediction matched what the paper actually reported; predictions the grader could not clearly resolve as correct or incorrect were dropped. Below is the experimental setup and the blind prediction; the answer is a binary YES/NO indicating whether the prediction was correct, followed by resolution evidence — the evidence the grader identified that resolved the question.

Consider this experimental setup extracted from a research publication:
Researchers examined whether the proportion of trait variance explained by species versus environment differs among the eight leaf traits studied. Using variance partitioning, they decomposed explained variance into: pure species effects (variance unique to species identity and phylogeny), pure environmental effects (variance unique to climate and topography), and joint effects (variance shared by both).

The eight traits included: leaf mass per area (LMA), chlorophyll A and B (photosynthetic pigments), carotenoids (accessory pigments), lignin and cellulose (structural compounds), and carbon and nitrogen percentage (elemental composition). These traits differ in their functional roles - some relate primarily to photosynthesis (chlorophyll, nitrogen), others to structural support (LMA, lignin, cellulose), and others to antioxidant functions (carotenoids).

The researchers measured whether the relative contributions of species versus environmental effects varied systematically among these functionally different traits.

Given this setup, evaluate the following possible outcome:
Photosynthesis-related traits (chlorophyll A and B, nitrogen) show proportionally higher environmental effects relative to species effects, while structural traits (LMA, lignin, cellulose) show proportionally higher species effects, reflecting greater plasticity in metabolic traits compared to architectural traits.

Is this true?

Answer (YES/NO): NO